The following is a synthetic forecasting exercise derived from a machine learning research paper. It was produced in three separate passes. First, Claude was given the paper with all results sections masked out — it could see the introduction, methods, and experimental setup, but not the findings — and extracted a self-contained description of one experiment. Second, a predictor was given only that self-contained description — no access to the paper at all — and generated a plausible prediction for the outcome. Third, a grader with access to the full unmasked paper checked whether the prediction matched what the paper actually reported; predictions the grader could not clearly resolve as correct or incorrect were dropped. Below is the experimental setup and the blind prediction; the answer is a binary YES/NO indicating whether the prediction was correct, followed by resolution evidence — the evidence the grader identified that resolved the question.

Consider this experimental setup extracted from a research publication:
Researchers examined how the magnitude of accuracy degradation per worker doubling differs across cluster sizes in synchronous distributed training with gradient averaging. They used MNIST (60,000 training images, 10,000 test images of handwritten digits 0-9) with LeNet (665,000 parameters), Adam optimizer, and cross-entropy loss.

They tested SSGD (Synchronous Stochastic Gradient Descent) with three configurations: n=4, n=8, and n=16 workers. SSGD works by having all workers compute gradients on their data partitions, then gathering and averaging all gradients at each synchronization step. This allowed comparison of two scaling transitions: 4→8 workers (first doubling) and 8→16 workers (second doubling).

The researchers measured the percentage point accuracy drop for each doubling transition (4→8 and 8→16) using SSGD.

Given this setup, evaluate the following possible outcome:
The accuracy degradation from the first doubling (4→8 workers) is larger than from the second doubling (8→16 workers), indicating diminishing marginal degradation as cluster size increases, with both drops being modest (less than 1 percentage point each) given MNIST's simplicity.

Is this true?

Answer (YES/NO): NO